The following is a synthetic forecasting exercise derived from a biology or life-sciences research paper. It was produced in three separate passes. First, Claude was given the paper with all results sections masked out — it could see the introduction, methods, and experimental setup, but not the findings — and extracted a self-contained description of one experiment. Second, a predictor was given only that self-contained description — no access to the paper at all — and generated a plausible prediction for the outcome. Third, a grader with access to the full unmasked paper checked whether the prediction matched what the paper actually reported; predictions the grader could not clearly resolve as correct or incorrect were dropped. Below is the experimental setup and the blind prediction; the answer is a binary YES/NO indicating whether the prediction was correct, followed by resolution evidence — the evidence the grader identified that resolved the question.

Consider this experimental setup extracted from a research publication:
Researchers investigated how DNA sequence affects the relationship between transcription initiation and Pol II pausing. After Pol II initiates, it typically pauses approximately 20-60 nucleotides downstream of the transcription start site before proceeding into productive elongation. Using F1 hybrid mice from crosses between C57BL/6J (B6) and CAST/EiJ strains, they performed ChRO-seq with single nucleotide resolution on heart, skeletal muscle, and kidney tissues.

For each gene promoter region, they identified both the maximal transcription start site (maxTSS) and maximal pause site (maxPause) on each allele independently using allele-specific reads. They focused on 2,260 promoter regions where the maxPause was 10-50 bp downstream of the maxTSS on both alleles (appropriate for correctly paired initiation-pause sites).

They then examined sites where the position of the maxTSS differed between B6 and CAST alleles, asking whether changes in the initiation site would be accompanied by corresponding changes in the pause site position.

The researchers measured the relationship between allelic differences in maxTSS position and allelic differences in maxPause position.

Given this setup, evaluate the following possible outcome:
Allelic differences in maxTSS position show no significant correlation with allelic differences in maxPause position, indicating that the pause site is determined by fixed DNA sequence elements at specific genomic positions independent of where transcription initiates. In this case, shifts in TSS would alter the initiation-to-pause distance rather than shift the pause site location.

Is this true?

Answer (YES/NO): NO